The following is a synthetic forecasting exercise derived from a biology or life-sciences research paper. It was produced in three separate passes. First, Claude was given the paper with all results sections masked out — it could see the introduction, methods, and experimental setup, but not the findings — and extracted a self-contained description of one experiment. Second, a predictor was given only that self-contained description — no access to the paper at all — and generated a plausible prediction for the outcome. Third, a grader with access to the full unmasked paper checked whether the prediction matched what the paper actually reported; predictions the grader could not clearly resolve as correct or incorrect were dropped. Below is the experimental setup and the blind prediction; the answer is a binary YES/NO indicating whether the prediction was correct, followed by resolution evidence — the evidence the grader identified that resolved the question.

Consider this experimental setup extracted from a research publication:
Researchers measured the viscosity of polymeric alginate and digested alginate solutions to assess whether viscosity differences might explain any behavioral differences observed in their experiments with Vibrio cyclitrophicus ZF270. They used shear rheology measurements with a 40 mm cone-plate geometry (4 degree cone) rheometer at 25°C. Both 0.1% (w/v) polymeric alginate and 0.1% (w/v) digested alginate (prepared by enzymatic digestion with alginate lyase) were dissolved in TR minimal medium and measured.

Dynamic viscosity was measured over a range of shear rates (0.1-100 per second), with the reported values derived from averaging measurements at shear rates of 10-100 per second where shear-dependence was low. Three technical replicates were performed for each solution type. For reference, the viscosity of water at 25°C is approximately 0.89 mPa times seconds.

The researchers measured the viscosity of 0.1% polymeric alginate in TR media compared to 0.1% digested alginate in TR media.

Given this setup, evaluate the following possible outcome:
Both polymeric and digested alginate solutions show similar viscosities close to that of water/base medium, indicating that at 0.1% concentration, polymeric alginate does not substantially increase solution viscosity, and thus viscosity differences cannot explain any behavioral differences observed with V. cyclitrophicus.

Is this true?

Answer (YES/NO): NO